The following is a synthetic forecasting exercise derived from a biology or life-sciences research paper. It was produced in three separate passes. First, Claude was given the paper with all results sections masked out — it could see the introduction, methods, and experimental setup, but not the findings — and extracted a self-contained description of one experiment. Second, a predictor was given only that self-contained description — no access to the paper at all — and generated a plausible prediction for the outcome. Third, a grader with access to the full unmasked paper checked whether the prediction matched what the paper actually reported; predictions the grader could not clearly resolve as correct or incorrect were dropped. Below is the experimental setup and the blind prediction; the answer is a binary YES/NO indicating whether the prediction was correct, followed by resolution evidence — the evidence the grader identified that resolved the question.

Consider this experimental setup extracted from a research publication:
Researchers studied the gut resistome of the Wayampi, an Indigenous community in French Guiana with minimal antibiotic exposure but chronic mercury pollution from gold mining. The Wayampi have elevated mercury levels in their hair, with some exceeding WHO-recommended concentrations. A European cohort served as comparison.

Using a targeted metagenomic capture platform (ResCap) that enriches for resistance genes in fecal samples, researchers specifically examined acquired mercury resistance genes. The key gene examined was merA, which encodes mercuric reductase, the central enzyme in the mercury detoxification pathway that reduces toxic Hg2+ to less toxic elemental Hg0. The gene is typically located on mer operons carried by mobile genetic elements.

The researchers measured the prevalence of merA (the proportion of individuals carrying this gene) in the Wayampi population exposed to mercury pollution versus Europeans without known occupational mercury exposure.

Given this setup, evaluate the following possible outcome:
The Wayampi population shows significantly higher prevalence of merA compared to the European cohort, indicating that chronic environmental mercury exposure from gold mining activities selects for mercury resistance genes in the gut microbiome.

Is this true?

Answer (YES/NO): NO